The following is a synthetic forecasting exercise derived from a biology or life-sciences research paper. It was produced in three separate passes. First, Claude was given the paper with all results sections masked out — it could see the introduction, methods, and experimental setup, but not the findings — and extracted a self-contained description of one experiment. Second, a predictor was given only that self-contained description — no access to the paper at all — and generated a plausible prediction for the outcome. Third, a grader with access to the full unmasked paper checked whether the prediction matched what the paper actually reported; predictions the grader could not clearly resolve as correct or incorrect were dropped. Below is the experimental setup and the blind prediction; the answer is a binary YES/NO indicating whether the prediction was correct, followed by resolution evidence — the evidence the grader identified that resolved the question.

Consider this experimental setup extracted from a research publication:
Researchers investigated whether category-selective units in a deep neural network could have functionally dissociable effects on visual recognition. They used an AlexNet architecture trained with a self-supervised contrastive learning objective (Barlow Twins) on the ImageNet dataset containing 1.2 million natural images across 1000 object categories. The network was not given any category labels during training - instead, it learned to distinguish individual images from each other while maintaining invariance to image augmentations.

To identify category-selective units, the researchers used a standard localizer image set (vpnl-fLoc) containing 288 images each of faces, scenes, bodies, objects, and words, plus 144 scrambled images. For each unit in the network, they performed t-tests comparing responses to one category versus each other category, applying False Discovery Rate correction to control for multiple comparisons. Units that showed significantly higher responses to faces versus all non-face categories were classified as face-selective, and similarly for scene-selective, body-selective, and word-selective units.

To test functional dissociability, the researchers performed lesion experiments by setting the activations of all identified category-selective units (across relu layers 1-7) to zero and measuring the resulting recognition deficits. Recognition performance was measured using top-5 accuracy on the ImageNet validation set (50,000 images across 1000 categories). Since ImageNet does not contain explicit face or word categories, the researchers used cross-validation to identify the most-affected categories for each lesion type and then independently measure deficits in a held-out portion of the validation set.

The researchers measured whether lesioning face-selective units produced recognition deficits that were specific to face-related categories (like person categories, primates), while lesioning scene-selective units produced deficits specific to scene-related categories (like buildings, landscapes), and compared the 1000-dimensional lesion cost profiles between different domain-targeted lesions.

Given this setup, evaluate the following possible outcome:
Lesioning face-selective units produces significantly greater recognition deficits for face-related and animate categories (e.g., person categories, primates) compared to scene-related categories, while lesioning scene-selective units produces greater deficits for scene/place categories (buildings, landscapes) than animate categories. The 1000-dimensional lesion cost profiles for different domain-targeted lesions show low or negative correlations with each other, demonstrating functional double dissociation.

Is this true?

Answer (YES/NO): YES